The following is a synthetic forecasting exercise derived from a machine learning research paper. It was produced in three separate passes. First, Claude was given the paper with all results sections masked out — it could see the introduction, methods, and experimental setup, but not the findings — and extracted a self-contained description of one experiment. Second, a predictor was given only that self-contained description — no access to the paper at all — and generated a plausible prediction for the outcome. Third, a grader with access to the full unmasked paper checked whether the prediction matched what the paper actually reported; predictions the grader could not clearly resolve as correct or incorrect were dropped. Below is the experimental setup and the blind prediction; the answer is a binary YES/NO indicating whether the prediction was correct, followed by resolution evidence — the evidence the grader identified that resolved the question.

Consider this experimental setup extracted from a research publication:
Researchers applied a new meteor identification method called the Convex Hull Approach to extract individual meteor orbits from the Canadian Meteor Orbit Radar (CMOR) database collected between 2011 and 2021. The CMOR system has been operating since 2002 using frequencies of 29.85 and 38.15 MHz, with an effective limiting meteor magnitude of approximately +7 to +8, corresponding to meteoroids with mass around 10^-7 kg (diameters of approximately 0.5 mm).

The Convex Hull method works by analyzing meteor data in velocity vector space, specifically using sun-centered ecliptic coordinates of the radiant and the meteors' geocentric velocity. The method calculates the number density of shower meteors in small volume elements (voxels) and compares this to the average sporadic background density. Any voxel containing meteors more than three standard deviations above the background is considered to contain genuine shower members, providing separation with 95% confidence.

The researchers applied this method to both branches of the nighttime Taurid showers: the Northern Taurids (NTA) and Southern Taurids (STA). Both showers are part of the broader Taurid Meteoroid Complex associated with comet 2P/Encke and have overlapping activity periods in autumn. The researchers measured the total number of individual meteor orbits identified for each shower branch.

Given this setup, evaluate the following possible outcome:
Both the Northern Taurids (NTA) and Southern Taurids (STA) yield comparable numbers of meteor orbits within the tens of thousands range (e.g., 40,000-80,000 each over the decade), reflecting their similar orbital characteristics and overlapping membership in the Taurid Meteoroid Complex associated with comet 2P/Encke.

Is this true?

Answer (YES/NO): NO